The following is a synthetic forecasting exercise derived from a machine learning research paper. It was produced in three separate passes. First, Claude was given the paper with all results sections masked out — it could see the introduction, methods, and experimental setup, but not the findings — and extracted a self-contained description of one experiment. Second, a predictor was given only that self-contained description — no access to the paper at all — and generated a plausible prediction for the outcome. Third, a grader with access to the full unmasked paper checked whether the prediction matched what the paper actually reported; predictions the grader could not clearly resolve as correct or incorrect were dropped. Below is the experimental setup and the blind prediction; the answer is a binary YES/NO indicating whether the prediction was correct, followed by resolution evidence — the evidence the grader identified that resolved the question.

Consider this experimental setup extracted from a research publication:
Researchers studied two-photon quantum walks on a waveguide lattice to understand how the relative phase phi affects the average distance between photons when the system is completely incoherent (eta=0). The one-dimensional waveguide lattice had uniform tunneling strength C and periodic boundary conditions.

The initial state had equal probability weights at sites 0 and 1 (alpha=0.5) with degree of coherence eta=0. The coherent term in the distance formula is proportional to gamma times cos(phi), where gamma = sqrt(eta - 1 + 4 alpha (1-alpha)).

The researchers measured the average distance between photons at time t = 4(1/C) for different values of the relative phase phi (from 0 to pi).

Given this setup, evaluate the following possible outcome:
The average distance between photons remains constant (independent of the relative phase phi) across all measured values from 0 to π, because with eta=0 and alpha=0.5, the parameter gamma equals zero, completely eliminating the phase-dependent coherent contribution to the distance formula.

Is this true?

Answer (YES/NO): YES